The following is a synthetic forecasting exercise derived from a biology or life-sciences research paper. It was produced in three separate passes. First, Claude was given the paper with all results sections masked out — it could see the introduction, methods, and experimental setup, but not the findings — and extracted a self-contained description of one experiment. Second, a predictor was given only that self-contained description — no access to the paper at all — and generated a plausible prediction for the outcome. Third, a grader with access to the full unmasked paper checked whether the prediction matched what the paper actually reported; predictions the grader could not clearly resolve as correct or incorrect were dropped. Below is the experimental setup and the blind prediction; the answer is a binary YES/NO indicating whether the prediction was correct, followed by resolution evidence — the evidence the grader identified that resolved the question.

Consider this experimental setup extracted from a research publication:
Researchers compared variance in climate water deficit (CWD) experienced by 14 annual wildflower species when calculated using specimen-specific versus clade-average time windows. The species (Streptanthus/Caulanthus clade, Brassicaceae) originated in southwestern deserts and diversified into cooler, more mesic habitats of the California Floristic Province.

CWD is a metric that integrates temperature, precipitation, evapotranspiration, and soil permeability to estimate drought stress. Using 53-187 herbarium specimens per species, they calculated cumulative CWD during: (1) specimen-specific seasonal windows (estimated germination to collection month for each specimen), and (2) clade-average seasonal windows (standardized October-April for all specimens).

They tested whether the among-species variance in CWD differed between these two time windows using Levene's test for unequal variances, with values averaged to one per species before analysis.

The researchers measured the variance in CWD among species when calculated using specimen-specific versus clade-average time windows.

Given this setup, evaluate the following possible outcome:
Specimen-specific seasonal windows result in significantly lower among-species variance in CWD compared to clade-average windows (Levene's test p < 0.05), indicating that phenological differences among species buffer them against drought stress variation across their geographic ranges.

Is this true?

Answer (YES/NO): YES